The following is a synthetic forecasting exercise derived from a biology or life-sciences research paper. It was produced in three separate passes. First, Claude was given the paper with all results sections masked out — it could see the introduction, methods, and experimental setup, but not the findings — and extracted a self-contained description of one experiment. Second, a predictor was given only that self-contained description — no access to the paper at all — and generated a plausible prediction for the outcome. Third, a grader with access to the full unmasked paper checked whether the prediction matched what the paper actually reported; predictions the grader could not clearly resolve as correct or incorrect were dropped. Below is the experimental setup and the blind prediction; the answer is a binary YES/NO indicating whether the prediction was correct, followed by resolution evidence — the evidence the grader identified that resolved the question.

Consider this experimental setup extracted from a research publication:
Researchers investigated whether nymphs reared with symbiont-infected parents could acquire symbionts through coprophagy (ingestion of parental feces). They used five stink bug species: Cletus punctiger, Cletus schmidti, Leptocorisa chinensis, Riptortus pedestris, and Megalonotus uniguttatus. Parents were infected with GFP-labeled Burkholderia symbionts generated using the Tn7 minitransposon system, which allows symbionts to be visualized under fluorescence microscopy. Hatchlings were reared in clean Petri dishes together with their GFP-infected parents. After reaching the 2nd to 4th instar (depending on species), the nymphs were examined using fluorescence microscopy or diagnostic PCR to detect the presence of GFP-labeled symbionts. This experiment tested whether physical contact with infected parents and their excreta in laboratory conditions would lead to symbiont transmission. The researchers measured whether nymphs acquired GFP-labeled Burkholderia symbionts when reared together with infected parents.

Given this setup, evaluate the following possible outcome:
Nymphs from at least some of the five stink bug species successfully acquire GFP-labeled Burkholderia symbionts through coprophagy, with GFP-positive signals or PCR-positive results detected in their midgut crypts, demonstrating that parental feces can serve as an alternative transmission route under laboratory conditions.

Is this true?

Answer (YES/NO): YES